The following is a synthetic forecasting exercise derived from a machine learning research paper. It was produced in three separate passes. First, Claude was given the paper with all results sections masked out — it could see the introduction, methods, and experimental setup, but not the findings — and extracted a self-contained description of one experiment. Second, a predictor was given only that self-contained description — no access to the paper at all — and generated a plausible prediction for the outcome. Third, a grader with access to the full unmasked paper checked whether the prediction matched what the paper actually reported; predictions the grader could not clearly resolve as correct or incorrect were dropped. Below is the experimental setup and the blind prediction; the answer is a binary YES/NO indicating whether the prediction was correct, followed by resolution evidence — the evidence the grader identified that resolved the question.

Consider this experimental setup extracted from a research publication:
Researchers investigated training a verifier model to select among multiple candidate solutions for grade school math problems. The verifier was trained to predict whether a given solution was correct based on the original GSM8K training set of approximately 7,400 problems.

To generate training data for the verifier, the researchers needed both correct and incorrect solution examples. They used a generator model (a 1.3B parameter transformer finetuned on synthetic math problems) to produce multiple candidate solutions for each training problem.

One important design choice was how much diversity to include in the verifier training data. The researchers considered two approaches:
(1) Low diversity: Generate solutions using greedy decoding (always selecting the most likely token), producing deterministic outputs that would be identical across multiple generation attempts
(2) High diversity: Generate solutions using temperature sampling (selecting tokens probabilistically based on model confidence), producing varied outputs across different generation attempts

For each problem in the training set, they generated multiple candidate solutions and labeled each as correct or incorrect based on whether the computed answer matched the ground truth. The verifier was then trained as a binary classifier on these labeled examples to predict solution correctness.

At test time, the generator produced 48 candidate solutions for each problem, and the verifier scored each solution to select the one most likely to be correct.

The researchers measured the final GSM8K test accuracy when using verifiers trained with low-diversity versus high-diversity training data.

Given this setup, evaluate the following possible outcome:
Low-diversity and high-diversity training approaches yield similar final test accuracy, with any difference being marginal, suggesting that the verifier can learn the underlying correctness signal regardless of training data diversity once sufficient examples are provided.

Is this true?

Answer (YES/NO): NO